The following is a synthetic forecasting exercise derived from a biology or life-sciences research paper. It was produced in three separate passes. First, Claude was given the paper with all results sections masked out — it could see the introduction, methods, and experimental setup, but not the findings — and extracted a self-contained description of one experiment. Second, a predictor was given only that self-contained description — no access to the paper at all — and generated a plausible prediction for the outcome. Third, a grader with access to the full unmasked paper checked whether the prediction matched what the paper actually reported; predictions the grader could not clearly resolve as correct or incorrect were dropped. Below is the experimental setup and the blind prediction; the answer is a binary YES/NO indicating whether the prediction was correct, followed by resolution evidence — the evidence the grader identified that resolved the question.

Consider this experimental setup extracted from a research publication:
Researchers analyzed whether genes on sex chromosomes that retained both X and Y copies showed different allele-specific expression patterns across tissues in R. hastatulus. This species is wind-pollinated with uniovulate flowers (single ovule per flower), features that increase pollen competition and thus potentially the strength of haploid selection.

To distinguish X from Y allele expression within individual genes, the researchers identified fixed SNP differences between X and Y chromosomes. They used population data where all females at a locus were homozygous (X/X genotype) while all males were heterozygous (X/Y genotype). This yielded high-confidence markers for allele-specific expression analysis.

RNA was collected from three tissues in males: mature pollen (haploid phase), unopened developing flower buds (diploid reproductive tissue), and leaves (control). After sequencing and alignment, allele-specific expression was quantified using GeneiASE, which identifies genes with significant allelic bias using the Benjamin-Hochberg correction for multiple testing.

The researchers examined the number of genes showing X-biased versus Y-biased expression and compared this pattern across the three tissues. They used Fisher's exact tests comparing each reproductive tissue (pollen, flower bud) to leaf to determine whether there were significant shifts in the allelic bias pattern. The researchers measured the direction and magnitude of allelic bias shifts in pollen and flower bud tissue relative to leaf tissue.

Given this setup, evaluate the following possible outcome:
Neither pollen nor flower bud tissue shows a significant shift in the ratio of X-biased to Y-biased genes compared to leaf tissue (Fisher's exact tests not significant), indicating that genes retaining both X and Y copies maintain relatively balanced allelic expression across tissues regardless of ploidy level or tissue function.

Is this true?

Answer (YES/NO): NO